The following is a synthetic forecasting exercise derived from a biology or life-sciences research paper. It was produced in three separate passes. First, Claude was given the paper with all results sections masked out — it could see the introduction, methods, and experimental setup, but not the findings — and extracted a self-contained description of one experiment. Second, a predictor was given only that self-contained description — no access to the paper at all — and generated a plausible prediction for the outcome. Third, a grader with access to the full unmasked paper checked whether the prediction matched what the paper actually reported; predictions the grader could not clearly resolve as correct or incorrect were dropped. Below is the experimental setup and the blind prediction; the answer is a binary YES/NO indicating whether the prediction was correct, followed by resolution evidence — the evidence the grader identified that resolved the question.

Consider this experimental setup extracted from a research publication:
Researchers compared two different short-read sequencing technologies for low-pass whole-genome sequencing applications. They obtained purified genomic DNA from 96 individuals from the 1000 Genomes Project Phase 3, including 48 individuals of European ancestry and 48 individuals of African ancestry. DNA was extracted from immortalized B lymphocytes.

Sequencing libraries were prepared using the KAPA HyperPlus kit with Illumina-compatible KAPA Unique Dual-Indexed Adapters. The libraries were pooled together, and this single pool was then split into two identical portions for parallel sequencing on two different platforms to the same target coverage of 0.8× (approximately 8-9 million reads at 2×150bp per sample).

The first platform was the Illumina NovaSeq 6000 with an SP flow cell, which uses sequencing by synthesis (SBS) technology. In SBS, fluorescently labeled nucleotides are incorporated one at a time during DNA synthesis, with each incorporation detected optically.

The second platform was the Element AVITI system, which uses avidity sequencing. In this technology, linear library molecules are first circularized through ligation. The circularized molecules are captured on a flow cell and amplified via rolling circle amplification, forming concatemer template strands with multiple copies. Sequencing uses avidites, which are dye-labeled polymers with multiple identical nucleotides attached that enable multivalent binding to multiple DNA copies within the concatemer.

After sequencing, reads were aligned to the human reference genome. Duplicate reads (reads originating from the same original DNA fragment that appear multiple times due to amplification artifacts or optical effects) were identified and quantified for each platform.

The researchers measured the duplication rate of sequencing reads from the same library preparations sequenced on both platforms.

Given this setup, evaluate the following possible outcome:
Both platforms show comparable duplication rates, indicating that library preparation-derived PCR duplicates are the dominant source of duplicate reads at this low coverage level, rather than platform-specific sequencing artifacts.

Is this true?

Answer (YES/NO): NO